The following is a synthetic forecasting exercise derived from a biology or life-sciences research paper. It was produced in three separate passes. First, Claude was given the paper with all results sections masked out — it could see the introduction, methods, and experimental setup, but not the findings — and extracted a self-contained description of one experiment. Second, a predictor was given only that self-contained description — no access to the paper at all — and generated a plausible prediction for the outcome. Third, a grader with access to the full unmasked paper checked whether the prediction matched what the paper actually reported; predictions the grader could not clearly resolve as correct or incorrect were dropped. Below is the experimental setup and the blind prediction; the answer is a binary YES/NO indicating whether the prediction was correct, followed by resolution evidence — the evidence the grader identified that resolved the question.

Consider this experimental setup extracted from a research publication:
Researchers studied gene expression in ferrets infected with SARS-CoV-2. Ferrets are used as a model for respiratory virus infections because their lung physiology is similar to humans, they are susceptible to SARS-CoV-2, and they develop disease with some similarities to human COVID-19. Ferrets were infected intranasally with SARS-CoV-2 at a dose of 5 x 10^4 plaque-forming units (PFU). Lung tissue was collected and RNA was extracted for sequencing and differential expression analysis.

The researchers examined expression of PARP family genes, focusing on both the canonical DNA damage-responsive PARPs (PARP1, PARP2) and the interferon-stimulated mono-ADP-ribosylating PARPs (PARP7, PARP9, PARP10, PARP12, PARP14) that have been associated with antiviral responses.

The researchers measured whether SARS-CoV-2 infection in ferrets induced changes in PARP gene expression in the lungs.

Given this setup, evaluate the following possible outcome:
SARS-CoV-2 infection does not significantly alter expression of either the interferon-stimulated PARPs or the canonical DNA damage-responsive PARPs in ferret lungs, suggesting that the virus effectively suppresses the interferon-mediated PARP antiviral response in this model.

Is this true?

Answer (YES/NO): NO